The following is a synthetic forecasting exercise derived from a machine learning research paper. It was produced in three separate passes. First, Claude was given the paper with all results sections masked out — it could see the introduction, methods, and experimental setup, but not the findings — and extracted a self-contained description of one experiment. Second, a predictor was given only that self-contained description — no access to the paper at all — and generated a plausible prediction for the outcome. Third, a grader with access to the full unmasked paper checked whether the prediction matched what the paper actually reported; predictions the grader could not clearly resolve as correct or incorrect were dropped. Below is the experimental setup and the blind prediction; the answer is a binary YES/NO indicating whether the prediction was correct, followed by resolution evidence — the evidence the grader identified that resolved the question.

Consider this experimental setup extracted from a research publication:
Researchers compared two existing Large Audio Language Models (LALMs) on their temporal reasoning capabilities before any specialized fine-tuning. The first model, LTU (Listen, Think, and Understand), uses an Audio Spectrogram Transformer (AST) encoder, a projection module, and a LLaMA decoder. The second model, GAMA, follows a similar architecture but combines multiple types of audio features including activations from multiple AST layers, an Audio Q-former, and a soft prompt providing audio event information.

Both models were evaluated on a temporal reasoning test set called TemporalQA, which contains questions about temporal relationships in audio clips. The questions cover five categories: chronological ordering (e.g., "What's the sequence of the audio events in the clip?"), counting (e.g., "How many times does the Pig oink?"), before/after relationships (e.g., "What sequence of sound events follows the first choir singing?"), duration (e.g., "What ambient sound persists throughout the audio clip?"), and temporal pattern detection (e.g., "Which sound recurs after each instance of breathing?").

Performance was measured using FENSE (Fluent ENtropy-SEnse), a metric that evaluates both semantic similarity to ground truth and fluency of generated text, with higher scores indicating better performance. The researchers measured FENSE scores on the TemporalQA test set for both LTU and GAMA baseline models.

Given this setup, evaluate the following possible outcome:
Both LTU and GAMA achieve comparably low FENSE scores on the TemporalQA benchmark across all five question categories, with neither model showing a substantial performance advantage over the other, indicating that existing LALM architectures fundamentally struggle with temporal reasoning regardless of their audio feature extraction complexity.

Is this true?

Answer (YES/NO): NO